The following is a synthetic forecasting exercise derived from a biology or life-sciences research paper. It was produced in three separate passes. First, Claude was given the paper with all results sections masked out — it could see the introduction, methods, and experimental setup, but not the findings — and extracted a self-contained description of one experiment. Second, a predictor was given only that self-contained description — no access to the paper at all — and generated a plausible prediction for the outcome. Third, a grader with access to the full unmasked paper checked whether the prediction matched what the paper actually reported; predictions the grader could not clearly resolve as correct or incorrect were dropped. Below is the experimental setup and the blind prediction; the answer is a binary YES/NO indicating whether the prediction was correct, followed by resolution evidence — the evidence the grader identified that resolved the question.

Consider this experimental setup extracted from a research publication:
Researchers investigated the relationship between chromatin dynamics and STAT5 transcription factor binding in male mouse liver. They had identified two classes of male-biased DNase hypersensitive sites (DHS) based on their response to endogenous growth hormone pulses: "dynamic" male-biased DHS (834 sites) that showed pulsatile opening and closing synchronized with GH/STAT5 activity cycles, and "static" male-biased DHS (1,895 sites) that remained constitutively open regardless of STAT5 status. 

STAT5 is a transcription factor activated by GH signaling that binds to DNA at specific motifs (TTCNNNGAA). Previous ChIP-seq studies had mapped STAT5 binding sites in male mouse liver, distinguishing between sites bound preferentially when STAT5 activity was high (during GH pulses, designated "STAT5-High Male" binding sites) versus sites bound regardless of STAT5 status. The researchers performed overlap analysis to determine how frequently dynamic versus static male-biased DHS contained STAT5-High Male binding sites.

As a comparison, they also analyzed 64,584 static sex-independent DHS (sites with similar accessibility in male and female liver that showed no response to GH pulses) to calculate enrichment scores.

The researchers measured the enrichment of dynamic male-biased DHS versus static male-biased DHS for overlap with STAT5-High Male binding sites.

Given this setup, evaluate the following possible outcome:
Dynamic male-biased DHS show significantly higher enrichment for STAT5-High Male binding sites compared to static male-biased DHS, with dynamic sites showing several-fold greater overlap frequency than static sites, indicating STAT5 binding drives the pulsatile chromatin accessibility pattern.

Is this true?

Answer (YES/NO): YES